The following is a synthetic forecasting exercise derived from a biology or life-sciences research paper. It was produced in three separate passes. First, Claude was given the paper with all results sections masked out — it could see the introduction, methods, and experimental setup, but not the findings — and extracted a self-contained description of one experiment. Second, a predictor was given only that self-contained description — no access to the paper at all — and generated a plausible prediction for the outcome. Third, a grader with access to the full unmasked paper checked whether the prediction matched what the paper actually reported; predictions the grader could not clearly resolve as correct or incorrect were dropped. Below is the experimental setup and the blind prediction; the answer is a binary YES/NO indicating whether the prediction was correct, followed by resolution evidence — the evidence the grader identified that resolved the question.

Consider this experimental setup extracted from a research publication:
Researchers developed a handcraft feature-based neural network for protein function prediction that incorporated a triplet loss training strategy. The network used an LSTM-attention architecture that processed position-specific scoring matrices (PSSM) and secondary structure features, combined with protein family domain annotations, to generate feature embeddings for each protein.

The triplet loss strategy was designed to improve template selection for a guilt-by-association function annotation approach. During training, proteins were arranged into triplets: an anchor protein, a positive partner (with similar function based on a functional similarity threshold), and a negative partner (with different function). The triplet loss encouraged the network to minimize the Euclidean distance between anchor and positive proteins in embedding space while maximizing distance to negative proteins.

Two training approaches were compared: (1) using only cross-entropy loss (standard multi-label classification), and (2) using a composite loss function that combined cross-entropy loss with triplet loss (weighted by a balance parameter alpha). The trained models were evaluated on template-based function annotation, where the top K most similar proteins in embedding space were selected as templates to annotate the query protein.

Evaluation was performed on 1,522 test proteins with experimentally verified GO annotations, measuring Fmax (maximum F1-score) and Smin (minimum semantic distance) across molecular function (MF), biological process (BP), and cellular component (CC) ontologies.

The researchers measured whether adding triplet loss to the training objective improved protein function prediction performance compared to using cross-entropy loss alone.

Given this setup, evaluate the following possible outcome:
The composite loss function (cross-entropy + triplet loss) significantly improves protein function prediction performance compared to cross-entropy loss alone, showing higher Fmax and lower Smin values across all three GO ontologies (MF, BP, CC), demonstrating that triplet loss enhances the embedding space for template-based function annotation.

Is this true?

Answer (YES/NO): NO